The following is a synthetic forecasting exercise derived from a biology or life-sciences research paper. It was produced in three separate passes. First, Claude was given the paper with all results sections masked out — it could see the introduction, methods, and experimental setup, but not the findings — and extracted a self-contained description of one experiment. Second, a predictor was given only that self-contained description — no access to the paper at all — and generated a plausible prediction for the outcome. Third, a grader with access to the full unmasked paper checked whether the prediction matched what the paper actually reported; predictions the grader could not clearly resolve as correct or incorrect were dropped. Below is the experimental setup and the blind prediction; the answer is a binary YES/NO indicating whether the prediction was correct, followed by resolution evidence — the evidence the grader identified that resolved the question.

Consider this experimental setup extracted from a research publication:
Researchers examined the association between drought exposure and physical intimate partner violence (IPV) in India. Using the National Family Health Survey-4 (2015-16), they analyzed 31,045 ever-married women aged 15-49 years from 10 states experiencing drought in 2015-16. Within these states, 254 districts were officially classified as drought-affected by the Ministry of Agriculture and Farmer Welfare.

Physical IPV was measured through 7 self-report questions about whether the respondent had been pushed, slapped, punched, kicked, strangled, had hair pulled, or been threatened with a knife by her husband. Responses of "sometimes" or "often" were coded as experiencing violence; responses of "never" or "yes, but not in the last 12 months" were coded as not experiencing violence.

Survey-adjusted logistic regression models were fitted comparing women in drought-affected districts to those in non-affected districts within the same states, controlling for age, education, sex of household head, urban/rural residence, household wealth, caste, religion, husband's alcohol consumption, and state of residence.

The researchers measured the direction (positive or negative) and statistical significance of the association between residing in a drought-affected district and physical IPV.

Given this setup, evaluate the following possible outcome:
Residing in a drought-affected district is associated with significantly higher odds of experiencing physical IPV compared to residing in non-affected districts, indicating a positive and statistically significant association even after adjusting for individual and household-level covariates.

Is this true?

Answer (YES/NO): NO